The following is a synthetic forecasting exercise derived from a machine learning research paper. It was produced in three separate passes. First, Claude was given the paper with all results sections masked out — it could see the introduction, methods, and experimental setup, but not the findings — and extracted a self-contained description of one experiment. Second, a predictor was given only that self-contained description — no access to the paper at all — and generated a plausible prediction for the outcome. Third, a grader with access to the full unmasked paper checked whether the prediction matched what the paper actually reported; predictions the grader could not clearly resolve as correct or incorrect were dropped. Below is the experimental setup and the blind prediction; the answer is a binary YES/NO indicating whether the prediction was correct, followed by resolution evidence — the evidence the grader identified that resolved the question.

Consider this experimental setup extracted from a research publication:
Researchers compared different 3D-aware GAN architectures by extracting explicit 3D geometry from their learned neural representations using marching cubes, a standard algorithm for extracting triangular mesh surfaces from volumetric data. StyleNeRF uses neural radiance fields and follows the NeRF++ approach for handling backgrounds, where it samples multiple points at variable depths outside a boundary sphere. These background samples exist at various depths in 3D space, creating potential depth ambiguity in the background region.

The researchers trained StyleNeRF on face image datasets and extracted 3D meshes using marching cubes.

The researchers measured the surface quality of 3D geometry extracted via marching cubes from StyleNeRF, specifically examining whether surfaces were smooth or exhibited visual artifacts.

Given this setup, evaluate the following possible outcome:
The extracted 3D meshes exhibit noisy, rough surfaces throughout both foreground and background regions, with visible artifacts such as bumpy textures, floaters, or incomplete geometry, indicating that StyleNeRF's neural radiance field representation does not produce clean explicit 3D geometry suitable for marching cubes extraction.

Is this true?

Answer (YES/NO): YES